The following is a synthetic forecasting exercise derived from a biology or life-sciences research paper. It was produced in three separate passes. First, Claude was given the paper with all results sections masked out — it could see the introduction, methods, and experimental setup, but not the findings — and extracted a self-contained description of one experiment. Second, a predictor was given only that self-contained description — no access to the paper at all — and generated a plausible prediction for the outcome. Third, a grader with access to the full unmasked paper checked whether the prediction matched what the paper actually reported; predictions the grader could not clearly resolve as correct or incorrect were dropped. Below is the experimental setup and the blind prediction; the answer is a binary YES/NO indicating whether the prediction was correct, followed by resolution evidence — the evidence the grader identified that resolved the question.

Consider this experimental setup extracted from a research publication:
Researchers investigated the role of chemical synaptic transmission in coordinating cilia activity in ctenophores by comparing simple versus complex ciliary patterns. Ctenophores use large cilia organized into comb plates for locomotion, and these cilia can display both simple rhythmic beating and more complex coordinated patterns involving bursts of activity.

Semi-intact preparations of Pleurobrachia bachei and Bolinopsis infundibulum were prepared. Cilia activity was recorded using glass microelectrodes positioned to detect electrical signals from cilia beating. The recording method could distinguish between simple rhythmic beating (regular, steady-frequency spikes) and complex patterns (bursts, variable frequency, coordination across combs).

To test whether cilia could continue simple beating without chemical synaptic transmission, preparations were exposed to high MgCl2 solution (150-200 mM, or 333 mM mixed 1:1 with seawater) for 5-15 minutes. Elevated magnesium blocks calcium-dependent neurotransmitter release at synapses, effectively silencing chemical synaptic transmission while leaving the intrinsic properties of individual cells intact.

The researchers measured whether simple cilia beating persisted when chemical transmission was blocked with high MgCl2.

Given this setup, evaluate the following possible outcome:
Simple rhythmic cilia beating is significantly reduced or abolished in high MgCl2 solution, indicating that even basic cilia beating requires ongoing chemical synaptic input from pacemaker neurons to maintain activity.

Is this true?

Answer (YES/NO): NO